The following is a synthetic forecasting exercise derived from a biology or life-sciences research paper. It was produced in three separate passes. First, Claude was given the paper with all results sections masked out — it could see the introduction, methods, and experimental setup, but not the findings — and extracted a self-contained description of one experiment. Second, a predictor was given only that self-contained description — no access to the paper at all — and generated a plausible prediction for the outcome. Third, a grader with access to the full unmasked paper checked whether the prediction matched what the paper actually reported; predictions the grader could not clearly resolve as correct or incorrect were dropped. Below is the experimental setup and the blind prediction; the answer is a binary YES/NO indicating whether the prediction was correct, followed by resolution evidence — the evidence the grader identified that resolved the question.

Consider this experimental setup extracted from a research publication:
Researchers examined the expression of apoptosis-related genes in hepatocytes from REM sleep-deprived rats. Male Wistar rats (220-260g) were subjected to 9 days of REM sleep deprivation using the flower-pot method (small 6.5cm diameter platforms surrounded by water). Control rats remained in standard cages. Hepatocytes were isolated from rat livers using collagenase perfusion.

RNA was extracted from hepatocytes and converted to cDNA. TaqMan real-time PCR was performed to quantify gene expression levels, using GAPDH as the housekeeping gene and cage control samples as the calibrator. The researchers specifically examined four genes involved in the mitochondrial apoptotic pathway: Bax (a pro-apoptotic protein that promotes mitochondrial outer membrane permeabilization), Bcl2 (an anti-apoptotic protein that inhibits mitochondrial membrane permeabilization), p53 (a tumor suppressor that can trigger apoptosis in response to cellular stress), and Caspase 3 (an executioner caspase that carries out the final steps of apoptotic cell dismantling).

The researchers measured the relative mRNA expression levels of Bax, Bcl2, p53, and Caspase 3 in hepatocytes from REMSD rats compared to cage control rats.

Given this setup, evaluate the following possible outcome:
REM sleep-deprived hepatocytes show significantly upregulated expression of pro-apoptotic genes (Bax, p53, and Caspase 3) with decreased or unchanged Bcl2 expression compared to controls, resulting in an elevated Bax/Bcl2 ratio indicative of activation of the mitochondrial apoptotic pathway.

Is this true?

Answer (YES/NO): YES